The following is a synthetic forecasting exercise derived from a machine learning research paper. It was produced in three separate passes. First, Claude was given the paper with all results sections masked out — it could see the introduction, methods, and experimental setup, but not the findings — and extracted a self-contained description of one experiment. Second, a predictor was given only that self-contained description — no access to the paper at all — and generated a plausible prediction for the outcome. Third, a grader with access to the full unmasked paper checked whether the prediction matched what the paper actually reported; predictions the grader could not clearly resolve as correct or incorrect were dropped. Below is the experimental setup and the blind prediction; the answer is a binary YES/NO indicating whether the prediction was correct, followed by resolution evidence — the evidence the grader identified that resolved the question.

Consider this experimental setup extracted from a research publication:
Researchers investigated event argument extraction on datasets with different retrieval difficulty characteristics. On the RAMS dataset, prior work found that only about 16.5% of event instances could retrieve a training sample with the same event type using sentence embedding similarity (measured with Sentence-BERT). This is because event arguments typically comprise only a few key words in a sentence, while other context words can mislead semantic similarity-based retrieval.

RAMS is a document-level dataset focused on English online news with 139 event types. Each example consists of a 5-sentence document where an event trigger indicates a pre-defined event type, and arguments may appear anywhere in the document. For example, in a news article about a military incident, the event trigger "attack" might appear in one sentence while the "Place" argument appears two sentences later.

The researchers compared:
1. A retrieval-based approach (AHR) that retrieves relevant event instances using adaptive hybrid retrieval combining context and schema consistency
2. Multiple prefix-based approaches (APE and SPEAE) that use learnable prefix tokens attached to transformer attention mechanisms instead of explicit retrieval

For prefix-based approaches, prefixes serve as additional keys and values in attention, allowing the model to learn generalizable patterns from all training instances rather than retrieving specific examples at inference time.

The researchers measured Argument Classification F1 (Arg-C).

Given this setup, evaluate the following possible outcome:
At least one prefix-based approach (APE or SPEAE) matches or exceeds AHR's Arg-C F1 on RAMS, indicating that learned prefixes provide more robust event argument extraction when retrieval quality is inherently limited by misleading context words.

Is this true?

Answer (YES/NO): YES